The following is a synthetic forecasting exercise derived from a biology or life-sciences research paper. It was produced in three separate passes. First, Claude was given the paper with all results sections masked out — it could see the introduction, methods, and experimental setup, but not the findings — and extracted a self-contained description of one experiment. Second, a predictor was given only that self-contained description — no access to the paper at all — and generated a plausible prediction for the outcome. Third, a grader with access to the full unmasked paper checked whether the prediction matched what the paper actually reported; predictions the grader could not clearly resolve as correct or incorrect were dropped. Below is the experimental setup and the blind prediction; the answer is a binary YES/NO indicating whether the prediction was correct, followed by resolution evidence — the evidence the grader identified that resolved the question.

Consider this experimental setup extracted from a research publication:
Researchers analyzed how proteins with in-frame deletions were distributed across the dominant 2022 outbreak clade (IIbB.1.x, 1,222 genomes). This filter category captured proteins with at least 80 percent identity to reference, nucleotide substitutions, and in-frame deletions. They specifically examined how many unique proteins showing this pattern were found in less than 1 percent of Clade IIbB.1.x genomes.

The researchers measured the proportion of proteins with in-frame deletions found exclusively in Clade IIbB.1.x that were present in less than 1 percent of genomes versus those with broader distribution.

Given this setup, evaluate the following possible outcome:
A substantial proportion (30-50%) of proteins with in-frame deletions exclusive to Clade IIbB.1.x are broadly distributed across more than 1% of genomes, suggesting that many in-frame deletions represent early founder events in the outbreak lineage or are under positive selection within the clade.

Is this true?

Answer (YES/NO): NO